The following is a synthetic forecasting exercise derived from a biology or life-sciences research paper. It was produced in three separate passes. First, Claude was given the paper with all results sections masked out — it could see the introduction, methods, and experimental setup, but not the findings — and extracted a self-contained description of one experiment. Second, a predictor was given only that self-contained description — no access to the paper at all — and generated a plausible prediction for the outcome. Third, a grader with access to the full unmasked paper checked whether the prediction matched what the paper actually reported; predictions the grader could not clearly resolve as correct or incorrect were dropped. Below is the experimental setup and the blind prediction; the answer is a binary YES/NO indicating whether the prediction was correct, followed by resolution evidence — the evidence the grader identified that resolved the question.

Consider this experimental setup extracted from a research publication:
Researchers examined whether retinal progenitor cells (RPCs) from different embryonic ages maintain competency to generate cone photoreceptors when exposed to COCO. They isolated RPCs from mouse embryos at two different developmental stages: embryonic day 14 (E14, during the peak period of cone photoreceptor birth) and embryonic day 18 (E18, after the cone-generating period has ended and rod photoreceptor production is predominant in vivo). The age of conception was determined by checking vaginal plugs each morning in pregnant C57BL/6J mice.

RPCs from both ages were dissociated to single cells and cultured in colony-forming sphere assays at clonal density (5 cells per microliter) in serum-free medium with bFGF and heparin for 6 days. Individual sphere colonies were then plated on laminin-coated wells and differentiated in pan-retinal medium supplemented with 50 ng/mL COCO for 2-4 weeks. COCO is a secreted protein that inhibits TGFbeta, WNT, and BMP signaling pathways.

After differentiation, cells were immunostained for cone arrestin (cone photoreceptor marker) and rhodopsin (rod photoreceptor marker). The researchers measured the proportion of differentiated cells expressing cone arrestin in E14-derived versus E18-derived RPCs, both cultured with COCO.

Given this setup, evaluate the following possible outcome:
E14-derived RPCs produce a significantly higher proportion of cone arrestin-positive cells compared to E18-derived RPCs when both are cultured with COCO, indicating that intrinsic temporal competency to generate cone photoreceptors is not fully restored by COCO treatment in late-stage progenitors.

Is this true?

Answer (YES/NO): NO